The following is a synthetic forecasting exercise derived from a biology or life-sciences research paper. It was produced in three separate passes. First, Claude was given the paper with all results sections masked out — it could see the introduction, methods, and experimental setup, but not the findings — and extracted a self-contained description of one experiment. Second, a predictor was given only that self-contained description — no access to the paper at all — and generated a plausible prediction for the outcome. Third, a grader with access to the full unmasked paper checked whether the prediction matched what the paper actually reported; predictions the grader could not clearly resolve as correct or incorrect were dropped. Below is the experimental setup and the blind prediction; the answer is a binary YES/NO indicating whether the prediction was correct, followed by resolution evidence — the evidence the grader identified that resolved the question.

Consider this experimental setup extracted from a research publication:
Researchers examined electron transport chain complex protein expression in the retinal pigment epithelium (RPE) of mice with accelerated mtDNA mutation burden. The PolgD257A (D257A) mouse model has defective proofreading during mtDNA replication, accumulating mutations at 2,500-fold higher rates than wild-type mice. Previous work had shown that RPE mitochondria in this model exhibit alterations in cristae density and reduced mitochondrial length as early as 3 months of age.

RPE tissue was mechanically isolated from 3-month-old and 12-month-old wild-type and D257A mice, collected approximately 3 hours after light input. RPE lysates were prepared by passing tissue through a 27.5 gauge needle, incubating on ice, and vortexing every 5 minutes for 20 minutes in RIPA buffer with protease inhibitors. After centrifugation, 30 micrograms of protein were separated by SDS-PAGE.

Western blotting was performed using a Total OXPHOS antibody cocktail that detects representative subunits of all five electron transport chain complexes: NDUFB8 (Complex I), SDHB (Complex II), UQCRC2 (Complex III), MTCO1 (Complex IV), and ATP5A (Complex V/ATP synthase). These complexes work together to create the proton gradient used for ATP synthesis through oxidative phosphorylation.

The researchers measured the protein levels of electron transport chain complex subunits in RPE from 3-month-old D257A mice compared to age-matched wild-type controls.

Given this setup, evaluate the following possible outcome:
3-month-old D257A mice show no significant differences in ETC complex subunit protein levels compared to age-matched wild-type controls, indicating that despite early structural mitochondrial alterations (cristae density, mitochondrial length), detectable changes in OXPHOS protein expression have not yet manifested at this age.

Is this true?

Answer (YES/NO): NO